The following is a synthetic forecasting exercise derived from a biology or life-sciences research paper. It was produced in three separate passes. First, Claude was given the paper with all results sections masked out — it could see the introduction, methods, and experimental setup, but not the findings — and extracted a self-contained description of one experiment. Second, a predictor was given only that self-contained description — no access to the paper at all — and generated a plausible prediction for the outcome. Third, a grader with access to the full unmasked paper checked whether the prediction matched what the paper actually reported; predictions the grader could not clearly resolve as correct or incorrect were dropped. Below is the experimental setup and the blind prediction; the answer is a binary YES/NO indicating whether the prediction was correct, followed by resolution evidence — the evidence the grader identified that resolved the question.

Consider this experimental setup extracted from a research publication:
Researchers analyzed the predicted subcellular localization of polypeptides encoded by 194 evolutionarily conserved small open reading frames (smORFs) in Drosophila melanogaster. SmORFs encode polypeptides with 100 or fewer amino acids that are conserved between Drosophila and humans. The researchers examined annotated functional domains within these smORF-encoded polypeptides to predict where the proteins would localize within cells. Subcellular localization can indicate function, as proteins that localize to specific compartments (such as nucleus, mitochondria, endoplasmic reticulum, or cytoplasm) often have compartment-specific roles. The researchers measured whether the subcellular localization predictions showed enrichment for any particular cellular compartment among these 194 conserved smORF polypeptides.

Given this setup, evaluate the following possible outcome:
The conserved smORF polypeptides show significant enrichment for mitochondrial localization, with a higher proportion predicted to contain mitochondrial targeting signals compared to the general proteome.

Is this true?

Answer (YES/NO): YES